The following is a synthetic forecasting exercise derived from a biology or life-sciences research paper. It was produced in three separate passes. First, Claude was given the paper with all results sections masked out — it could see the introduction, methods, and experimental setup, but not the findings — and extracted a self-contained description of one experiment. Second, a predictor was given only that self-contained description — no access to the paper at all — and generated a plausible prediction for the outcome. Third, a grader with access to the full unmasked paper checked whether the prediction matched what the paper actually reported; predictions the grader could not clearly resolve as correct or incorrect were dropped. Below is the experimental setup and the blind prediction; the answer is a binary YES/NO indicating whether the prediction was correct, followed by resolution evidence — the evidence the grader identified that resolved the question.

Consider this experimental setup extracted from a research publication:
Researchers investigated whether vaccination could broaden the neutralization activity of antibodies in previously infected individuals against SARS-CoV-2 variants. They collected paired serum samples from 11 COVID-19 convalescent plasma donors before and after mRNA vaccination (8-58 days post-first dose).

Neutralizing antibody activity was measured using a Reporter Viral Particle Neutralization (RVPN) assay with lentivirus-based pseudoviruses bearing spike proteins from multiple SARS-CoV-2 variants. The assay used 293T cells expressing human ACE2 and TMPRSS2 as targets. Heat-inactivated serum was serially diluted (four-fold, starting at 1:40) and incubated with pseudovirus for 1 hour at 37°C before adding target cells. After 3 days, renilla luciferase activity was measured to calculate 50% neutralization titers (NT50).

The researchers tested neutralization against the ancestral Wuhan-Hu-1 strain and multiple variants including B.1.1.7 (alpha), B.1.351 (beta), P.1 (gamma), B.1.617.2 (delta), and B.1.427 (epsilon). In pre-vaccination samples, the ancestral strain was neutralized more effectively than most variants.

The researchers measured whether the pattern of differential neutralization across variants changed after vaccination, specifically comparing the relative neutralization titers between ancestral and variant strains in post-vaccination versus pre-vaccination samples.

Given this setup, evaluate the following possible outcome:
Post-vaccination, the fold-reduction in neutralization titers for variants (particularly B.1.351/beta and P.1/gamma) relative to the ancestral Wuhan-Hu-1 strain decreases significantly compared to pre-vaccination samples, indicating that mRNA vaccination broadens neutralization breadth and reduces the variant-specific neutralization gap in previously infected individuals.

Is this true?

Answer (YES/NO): YES